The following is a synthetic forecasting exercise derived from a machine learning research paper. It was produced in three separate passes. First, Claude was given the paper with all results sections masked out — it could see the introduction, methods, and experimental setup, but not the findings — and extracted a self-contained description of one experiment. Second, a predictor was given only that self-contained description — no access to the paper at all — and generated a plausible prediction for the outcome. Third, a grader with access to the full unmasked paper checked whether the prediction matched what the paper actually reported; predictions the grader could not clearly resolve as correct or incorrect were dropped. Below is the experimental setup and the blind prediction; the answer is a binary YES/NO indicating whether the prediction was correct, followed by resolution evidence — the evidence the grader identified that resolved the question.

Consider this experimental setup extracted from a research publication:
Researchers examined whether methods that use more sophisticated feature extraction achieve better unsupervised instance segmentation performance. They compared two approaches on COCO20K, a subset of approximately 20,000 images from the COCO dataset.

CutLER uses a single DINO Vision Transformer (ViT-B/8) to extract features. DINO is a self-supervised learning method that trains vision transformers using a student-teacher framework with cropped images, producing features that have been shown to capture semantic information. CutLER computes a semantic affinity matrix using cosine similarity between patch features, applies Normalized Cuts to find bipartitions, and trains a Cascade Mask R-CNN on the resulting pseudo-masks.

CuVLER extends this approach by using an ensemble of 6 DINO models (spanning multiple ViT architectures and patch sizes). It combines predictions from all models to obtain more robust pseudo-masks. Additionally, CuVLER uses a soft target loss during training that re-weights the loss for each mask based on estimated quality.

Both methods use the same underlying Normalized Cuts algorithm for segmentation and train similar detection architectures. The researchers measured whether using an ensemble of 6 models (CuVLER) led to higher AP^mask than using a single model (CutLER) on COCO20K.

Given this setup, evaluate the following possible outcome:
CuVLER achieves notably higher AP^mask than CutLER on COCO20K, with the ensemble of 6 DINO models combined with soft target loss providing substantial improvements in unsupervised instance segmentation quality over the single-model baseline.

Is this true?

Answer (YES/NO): NO